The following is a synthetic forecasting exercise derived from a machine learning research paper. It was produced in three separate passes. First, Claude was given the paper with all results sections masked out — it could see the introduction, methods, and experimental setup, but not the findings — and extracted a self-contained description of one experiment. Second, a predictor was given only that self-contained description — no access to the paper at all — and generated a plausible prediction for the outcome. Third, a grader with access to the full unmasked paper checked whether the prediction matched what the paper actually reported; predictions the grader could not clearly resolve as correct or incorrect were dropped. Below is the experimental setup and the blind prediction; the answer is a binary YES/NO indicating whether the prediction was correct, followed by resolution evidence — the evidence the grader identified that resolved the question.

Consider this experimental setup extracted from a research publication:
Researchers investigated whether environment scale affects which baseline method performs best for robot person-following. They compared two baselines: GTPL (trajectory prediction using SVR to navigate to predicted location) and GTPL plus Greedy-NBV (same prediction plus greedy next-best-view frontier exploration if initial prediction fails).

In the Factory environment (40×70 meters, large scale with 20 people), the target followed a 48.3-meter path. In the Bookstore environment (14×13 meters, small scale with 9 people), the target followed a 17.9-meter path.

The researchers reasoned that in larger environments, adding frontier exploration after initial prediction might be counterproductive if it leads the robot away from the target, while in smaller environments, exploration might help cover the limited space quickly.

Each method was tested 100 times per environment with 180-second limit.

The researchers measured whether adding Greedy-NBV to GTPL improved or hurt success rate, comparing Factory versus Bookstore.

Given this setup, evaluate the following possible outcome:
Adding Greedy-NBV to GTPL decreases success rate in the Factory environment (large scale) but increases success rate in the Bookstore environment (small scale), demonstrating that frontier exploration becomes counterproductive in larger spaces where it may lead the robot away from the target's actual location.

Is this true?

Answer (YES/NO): YES